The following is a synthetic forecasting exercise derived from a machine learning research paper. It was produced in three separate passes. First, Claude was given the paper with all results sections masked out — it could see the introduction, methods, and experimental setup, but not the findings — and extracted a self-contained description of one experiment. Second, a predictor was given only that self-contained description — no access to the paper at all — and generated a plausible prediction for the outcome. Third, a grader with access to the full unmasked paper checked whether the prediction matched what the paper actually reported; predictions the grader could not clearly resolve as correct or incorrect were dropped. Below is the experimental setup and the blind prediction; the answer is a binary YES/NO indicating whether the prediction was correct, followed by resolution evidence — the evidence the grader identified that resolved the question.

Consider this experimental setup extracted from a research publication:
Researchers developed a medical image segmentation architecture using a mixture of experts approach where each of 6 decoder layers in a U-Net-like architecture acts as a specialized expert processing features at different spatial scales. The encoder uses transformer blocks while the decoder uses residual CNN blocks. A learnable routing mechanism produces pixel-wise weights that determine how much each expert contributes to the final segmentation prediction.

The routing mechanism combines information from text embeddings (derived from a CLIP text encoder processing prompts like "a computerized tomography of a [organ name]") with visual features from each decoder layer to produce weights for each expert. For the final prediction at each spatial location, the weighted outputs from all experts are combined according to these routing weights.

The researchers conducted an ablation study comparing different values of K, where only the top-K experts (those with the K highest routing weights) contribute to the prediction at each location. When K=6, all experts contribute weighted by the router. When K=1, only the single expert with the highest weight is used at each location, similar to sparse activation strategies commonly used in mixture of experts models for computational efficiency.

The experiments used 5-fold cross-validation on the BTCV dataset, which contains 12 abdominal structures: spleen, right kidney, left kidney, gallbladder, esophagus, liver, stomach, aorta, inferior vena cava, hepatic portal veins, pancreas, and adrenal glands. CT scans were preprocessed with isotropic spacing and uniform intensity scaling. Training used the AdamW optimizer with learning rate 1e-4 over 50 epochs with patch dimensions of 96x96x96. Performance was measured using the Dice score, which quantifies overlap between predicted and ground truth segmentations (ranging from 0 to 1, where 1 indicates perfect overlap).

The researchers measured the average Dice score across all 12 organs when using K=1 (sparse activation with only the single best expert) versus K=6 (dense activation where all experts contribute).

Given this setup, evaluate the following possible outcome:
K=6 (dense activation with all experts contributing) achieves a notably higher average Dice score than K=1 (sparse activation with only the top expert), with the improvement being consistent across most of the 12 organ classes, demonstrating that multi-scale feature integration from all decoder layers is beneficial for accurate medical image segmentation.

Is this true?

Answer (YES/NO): YES